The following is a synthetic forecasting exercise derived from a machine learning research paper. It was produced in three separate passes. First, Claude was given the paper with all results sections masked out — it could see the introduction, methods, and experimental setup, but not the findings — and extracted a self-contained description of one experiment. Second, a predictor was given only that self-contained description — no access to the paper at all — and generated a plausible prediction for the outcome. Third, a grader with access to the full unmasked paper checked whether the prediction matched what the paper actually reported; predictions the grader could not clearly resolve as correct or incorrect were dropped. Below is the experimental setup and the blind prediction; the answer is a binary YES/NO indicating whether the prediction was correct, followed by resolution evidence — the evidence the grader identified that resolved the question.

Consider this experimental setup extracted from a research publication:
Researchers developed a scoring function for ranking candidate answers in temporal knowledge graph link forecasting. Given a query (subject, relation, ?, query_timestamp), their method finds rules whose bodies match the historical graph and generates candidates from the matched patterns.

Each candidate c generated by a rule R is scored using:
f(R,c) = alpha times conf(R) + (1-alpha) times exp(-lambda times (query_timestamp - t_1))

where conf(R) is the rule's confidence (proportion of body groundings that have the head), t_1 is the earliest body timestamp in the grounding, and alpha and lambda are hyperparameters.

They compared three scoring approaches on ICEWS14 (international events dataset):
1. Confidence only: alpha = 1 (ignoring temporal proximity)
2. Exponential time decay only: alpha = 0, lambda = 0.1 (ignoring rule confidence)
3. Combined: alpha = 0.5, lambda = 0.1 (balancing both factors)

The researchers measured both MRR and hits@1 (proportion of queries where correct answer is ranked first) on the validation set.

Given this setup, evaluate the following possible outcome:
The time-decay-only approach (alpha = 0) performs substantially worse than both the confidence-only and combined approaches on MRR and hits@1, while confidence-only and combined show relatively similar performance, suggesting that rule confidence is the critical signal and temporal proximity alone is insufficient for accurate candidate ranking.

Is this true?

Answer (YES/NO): NO